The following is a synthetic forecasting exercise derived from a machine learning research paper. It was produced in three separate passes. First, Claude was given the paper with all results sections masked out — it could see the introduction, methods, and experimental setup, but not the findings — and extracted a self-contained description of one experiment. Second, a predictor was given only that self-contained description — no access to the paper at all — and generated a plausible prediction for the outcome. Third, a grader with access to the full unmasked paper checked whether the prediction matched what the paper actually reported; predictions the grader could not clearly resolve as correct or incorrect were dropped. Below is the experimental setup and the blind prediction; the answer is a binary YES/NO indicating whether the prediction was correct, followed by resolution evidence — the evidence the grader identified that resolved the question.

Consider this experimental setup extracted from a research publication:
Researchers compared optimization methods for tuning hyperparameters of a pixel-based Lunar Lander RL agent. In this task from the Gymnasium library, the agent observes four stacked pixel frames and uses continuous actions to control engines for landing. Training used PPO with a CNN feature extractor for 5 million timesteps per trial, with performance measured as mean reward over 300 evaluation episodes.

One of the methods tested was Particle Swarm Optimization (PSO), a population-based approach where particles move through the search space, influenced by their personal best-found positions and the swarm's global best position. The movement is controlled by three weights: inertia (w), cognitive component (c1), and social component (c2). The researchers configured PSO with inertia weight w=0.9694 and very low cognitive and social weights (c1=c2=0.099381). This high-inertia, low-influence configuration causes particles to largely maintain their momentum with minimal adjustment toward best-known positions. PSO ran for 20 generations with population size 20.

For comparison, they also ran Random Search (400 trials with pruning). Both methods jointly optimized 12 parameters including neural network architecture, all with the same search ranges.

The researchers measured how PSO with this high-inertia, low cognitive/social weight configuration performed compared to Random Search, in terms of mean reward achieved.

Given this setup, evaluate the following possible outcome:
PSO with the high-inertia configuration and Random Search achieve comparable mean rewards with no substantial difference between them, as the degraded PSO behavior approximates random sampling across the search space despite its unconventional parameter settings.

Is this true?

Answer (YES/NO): NO